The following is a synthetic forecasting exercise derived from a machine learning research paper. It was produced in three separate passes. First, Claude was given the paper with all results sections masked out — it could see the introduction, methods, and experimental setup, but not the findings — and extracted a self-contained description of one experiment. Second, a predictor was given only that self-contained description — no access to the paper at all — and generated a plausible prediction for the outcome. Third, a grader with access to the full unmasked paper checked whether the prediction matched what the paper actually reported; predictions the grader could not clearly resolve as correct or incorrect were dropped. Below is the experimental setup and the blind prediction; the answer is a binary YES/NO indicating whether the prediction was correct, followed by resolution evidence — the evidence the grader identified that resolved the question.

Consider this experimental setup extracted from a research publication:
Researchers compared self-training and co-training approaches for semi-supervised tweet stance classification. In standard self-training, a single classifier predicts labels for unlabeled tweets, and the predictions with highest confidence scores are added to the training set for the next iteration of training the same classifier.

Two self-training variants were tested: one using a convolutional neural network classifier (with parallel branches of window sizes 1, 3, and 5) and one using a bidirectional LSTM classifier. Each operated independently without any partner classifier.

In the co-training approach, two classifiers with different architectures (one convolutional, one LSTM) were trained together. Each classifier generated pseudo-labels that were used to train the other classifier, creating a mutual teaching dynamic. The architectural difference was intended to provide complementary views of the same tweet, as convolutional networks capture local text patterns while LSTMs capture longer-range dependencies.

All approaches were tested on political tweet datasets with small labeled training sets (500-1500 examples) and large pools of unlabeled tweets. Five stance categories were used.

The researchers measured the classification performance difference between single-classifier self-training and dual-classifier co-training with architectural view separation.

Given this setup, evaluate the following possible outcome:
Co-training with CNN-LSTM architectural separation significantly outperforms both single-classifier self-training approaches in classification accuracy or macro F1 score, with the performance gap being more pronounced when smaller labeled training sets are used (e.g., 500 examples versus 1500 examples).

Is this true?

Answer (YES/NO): NO